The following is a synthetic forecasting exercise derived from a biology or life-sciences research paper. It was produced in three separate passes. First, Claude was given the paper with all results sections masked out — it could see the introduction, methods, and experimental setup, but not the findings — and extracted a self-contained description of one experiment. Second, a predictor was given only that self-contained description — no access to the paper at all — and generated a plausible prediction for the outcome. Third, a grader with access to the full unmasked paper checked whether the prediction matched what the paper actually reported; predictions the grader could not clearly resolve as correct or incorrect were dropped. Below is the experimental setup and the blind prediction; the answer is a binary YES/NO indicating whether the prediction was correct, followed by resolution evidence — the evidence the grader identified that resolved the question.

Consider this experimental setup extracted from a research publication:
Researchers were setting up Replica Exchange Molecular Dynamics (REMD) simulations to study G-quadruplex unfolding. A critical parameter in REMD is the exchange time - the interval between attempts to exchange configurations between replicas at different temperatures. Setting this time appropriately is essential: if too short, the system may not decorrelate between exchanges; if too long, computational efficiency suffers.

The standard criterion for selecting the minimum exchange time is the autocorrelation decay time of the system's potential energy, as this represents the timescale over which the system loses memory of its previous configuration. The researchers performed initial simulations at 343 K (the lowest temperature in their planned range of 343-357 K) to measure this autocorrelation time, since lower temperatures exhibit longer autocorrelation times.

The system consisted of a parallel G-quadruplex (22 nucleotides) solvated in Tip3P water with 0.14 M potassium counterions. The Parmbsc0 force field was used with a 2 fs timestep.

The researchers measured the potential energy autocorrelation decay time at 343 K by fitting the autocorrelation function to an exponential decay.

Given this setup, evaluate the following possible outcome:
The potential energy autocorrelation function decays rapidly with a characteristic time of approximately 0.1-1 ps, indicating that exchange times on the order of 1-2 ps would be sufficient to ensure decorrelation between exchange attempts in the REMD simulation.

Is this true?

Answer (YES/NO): NO